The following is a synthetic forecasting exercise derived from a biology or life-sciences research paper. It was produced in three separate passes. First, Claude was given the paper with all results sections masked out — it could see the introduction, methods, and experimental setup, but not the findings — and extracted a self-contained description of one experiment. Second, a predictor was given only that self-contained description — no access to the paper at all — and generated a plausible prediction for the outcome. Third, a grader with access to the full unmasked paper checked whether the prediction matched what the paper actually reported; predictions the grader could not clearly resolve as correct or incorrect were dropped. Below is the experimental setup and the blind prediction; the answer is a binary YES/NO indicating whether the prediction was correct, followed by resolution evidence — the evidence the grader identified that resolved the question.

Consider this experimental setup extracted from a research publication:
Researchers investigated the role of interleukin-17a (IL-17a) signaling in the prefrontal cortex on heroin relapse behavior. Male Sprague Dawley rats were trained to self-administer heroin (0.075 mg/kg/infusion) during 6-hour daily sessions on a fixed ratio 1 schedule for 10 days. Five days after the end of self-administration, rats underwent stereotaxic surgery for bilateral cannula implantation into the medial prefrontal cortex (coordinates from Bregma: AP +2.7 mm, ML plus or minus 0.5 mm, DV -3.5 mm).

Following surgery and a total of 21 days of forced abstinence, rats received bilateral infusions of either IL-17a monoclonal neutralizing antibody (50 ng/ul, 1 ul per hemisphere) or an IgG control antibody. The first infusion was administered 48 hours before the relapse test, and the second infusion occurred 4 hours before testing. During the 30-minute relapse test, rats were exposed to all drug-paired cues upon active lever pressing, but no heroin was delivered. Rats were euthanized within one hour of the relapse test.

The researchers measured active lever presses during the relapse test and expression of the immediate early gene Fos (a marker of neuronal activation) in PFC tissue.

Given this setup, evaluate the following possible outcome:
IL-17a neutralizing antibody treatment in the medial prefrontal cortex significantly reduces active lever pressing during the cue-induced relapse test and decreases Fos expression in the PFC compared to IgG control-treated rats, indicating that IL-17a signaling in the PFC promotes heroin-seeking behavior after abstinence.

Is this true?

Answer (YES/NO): NO